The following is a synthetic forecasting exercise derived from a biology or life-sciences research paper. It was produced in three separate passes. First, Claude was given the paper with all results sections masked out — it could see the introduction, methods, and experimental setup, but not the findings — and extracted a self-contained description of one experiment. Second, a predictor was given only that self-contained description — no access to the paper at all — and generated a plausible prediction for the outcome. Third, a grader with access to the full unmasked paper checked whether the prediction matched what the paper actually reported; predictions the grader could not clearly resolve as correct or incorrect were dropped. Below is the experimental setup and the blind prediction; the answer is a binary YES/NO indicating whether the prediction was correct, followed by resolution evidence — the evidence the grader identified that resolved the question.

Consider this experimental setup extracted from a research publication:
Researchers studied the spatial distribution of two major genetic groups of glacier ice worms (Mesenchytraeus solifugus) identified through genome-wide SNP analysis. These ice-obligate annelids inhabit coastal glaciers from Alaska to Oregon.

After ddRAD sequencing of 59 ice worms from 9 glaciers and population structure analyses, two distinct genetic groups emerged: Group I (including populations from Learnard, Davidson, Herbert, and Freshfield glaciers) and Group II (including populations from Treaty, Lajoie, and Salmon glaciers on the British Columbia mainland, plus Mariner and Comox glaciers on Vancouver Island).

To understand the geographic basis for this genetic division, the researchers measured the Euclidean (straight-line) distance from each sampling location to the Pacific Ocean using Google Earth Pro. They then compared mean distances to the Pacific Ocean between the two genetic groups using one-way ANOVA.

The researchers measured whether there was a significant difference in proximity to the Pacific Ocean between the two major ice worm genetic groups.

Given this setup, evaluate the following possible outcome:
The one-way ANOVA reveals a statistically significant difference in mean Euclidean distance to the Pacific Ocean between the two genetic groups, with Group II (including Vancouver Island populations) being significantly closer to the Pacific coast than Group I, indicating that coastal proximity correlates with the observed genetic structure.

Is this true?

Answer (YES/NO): NO